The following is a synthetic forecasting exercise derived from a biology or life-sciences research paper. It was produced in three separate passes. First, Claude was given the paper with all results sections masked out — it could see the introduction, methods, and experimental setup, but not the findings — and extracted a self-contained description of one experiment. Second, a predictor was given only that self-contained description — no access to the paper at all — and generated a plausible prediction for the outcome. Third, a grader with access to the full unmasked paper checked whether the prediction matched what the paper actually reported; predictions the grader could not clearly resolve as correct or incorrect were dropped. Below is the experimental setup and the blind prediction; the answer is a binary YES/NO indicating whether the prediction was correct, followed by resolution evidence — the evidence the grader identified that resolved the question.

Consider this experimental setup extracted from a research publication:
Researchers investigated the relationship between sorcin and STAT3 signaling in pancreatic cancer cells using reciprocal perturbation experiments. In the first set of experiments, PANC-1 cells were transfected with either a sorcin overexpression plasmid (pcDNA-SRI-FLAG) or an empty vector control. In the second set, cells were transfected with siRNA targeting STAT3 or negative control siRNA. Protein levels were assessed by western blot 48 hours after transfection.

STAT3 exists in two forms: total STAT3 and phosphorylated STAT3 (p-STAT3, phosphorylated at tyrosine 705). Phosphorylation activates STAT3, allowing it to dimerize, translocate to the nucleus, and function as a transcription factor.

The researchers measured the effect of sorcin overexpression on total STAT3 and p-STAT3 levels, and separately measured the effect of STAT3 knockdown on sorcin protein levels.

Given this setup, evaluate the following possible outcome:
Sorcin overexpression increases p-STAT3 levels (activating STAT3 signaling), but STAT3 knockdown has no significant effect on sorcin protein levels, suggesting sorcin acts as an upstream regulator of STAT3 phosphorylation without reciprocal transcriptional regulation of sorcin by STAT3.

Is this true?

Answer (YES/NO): NO